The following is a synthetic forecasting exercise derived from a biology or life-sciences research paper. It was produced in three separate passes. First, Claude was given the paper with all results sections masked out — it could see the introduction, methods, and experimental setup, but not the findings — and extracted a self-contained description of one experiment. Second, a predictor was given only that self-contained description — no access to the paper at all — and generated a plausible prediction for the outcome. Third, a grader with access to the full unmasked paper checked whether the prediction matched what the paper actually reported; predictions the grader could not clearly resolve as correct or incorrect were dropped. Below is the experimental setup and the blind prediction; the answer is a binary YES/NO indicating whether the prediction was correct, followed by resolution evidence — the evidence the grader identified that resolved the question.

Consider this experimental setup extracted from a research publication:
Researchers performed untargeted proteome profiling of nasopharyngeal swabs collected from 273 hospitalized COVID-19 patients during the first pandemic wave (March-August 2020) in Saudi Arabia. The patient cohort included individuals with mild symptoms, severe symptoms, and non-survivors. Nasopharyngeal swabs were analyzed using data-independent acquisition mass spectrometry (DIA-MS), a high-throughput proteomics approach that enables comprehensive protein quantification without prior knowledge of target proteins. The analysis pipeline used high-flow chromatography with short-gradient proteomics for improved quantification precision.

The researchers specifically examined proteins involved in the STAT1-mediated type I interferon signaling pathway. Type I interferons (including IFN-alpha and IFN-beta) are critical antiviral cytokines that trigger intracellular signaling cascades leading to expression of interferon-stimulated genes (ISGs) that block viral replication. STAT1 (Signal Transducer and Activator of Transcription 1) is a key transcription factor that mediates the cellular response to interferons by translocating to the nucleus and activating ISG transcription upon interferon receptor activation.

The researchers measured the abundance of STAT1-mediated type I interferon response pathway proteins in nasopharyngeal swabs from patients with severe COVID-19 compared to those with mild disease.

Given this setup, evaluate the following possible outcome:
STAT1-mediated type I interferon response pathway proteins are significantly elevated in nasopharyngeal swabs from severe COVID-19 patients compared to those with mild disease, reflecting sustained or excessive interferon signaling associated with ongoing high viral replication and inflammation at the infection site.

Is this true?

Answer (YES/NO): NO